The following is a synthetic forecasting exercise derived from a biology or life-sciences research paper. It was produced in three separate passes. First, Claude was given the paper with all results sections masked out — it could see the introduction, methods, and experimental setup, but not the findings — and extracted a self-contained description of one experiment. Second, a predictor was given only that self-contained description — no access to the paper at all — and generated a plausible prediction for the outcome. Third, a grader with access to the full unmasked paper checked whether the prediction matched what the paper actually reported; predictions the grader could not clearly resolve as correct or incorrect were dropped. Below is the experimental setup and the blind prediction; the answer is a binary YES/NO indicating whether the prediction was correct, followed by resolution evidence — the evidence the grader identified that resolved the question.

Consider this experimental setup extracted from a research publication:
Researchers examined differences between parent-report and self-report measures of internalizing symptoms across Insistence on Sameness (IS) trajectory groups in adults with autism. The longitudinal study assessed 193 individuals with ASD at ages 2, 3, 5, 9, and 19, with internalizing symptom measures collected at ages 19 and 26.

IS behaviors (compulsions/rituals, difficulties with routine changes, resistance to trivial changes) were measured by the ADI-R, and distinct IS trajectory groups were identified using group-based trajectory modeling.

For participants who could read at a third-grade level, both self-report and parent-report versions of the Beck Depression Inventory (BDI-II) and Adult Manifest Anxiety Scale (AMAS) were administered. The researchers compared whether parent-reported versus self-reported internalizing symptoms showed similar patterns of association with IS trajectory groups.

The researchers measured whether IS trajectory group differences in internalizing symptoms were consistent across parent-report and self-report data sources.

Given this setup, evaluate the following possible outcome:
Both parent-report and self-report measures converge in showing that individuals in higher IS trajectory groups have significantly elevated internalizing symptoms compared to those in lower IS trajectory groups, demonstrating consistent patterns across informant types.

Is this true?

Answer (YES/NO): NO